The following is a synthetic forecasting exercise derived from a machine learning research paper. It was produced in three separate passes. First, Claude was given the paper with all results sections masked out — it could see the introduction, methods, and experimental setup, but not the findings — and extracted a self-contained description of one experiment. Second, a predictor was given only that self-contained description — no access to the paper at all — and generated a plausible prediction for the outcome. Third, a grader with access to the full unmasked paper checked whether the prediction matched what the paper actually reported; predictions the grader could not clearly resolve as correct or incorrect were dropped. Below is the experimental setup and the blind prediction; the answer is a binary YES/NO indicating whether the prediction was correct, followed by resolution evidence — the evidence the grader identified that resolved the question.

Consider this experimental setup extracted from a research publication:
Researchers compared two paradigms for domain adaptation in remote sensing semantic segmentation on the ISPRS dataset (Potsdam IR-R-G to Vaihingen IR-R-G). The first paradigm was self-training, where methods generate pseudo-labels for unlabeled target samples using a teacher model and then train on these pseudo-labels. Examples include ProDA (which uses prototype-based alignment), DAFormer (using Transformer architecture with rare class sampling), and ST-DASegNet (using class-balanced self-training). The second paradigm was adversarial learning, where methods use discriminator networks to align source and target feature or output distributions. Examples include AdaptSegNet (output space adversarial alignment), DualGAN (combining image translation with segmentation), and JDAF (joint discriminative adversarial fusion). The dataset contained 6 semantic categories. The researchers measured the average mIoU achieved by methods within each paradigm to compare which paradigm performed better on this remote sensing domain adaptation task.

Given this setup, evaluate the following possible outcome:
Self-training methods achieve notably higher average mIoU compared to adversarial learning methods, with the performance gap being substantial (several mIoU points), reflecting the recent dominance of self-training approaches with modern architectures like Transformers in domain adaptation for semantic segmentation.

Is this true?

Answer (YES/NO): YES